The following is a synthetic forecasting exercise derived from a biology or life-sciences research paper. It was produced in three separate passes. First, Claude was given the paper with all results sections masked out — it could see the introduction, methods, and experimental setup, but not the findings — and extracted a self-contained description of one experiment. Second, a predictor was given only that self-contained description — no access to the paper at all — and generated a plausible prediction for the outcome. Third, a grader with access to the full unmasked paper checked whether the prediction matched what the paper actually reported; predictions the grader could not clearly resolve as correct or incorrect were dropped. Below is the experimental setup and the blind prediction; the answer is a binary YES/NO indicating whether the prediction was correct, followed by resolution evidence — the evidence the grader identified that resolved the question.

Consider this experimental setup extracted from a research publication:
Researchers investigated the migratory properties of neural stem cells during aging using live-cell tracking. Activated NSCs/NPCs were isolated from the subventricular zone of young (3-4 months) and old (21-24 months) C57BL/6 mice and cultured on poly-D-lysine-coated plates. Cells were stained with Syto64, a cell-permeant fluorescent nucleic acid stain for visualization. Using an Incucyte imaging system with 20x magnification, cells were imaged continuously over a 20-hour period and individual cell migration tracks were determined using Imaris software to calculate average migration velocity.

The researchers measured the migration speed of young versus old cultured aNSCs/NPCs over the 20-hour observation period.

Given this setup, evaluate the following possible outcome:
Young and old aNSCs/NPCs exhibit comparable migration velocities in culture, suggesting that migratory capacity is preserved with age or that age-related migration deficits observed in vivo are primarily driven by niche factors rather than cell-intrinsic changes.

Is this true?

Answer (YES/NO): NO